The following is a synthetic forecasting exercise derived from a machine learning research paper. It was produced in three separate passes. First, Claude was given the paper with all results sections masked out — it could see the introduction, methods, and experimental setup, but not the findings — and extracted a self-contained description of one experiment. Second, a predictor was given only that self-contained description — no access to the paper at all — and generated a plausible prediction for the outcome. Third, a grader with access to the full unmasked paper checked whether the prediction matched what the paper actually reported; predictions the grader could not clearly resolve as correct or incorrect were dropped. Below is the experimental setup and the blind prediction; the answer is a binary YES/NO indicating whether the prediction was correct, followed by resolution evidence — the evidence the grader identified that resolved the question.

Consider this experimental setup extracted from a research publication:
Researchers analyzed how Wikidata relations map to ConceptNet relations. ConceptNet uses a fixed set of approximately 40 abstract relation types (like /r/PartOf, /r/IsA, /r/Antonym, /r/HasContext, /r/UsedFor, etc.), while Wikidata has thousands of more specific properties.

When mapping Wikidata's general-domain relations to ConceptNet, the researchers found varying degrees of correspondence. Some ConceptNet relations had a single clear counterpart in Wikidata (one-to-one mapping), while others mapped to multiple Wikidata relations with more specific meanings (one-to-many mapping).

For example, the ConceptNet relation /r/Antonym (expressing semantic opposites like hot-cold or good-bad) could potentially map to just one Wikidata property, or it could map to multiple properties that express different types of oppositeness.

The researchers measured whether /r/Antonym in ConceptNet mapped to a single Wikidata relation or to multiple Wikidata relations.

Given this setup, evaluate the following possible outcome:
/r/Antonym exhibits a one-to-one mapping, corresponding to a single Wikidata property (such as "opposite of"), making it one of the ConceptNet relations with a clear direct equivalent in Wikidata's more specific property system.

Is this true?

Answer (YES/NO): YES